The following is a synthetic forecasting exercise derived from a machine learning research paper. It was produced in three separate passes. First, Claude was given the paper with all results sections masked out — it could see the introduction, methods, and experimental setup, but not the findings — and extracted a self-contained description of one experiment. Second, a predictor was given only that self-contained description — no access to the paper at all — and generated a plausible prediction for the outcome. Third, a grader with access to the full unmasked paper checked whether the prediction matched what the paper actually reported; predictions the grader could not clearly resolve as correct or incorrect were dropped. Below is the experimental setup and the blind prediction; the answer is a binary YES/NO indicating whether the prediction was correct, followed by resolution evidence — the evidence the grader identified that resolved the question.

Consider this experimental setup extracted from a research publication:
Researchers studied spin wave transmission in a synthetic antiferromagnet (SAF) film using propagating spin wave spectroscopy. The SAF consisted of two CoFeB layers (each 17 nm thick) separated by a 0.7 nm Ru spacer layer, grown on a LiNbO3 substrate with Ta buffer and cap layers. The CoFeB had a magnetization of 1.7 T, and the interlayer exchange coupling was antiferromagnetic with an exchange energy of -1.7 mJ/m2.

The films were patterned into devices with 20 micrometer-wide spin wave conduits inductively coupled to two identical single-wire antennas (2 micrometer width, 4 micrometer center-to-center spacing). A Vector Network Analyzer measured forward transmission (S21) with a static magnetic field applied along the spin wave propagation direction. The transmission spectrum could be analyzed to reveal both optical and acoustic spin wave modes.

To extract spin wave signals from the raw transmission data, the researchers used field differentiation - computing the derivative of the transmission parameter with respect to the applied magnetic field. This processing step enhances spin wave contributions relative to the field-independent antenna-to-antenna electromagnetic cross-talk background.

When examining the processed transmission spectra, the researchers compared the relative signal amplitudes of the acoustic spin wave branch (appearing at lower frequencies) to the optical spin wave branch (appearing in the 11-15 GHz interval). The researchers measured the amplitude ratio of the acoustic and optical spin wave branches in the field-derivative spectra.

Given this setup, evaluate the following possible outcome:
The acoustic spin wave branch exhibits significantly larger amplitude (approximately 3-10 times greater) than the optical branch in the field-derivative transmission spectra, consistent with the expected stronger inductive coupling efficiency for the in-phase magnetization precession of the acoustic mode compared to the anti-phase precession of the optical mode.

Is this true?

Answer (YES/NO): NO